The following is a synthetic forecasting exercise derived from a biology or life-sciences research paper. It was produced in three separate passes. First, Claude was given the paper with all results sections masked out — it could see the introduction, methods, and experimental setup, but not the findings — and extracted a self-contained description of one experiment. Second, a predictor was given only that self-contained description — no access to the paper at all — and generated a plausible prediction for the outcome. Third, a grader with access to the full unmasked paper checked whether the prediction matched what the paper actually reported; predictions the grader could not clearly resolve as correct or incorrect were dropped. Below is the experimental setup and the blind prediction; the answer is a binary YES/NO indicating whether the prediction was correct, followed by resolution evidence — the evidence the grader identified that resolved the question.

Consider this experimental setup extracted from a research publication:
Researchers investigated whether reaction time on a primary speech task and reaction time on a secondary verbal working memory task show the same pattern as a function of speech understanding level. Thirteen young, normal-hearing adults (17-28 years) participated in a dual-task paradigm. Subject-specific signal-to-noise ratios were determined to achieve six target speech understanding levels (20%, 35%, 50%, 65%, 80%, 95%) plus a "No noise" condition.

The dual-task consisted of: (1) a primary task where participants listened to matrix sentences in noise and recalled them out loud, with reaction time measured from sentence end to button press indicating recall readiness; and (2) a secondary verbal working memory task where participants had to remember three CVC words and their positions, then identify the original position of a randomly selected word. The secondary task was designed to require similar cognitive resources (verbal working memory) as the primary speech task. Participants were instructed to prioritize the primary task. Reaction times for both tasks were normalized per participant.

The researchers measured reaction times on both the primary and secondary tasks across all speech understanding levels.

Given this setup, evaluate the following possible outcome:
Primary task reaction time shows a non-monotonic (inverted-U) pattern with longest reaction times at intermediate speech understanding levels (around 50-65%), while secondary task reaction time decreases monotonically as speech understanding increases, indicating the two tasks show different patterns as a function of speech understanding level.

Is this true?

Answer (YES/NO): NO